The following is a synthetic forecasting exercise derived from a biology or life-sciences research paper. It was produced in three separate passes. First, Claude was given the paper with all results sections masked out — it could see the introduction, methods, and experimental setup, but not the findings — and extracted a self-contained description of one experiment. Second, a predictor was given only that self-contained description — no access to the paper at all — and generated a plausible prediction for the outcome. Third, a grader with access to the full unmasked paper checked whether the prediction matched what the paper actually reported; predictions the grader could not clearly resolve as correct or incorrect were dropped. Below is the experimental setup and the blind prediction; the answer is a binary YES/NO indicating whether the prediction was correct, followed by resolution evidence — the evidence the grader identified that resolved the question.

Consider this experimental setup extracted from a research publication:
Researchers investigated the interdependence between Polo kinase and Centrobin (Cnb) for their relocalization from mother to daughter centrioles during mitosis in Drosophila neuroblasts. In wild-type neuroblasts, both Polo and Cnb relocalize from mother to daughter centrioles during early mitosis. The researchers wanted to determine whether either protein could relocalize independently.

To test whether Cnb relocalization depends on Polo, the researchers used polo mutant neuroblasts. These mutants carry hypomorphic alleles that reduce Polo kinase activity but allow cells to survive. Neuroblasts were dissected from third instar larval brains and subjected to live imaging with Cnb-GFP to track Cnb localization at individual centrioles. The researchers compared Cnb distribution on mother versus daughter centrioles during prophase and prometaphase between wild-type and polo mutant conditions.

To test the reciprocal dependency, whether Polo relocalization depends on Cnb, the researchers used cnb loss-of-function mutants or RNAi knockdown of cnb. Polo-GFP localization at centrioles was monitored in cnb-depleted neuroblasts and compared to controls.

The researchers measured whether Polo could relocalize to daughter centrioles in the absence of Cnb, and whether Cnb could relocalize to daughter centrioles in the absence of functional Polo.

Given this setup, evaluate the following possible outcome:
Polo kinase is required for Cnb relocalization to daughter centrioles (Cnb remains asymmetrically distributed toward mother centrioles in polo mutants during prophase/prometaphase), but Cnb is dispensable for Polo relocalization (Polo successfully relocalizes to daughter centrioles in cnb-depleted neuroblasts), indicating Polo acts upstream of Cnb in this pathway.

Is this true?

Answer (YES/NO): NO